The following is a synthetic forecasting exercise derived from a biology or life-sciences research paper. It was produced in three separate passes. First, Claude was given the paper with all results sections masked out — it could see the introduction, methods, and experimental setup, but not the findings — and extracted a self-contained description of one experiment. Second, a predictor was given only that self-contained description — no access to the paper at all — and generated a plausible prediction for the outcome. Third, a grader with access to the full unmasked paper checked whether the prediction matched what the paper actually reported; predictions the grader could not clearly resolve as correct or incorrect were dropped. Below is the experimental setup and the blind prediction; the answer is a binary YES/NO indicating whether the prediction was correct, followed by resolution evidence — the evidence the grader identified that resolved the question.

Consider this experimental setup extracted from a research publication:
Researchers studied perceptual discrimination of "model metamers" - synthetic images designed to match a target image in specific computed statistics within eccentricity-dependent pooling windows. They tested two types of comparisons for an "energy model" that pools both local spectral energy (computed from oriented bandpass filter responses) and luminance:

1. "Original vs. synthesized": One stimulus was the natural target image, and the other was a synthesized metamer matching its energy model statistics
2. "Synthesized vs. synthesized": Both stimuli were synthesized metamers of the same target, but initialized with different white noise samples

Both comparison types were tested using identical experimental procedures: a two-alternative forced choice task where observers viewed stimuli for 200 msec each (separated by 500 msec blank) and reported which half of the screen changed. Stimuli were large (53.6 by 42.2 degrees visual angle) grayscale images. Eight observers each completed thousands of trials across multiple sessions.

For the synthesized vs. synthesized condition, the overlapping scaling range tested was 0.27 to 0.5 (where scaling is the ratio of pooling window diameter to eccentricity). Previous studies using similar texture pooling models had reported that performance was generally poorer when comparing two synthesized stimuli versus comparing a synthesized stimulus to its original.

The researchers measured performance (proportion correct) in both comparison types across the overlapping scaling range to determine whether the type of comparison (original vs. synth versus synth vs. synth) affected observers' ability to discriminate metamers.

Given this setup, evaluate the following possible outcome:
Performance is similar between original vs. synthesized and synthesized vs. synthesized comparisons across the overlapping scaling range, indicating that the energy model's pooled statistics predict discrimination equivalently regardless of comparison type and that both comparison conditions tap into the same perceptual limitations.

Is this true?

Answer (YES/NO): NO